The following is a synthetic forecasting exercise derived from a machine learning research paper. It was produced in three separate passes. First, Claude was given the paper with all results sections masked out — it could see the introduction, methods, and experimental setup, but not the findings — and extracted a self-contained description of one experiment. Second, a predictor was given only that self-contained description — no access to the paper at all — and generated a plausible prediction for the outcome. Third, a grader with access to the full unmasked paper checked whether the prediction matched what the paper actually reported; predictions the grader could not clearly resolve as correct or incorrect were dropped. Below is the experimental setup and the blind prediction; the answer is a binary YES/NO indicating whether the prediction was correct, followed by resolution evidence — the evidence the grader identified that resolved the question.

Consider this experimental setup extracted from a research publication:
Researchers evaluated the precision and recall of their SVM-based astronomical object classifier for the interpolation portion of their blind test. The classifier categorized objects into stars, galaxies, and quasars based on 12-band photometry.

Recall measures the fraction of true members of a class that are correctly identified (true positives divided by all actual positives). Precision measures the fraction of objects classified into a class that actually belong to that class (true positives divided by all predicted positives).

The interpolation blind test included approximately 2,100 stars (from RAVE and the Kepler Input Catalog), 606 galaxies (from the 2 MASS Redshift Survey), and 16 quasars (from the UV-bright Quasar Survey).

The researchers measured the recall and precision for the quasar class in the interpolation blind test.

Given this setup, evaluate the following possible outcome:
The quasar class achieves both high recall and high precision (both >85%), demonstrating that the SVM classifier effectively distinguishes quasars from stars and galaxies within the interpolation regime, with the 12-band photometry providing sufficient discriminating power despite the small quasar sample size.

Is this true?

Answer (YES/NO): NO